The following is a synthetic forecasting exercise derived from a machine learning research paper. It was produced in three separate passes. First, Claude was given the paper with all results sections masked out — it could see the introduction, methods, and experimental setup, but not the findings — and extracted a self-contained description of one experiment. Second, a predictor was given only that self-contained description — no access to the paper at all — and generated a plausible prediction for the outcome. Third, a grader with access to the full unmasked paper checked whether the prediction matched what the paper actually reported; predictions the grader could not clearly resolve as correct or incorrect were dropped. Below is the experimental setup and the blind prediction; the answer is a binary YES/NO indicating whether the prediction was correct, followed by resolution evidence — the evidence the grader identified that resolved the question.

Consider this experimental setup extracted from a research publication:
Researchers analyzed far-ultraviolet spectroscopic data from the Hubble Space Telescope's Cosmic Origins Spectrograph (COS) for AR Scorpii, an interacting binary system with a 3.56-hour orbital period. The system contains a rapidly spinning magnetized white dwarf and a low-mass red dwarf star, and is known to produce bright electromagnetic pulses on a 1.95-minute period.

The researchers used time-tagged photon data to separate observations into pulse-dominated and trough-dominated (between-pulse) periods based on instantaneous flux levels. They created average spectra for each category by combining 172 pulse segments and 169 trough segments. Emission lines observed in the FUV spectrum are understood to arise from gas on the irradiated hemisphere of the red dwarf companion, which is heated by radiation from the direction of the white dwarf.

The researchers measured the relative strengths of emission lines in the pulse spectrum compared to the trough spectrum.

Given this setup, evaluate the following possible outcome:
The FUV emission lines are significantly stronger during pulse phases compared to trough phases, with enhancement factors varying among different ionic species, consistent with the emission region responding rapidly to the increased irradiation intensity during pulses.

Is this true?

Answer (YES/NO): NO